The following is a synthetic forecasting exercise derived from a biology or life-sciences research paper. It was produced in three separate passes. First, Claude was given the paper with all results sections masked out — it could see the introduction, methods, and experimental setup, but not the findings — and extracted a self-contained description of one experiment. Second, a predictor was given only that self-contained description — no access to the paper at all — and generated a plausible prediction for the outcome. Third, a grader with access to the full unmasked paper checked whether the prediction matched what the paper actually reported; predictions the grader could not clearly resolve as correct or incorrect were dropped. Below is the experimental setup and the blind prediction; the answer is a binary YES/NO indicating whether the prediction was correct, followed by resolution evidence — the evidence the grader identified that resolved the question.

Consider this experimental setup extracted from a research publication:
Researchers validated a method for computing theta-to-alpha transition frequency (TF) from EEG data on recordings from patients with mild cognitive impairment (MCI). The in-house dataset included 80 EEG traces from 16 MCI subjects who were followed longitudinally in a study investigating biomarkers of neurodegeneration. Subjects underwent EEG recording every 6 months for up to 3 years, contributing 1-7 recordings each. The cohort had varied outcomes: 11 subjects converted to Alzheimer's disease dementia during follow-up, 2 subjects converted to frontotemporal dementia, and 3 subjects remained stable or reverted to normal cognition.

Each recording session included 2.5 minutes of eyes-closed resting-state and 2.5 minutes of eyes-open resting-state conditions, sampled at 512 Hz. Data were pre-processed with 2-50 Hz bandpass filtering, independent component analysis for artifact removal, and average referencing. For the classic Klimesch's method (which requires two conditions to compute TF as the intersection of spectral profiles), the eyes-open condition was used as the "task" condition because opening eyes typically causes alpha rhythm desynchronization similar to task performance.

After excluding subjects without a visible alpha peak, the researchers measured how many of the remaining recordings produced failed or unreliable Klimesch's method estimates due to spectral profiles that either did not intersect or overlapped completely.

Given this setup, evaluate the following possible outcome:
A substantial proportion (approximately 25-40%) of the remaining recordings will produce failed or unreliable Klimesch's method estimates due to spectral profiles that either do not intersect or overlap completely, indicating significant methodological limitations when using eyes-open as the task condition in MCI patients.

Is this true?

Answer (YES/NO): NO